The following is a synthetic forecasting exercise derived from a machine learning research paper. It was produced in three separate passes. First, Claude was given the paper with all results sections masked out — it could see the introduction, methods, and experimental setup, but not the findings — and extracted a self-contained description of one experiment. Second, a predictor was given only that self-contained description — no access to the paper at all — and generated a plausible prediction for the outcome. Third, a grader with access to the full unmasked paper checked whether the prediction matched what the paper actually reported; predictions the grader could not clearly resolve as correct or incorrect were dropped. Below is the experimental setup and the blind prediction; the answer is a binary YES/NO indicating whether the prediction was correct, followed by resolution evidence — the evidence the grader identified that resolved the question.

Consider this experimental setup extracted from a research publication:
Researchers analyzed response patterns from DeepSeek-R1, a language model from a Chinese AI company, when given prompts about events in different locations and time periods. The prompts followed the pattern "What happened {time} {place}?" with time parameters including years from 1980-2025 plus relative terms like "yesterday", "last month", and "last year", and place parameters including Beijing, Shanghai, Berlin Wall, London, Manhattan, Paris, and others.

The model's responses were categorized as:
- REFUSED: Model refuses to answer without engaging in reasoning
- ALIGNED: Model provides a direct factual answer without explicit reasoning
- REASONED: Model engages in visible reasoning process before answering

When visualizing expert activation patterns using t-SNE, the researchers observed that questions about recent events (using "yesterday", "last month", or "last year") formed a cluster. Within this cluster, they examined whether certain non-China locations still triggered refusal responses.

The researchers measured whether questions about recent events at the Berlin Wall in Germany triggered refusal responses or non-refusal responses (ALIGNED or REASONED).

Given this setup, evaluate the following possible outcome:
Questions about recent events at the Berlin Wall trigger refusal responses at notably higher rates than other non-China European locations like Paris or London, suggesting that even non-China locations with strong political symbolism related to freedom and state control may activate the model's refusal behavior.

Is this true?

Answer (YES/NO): YES